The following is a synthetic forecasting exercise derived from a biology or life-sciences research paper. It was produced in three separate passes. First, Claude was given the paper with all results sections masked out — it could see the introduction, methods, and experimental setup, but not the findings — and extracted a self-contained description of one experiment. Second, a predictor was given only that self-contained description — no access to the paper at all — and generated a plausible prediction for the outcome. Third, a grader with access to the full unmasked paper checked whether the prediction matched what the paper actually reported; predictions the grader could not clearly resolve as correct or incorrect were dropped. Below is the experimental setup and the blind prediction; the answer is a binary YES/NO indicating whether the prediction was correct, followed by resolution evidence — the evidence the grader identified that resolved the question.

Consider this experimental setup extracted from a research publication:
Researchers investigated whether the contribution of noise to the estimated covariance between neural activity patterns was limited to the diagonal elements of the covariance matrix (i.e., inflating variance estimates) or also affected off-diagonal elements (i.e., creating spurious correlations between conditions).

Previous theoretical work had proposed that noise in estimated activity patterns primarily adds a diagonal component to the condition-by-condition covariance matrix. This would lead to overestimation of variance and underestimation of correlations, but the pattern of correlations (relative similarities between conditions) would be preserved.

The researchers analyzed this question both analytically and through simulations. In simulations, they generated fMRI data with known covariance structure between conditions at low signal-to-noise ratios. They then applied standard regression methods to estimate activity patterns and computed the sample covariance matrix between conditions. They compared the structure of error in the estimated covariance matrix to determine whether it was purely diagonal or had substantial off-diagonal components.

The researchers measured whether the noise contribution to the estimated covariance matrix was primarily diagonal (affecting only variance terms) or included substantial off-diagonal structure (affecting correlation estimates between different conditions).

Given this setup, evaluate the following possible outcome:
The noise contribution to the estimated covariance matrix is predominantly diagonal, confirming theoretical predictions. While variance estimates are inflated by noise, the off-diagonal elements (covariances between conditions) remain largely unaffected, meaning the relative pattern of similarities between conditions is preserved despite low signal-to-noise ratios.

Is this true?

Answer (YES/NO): NO